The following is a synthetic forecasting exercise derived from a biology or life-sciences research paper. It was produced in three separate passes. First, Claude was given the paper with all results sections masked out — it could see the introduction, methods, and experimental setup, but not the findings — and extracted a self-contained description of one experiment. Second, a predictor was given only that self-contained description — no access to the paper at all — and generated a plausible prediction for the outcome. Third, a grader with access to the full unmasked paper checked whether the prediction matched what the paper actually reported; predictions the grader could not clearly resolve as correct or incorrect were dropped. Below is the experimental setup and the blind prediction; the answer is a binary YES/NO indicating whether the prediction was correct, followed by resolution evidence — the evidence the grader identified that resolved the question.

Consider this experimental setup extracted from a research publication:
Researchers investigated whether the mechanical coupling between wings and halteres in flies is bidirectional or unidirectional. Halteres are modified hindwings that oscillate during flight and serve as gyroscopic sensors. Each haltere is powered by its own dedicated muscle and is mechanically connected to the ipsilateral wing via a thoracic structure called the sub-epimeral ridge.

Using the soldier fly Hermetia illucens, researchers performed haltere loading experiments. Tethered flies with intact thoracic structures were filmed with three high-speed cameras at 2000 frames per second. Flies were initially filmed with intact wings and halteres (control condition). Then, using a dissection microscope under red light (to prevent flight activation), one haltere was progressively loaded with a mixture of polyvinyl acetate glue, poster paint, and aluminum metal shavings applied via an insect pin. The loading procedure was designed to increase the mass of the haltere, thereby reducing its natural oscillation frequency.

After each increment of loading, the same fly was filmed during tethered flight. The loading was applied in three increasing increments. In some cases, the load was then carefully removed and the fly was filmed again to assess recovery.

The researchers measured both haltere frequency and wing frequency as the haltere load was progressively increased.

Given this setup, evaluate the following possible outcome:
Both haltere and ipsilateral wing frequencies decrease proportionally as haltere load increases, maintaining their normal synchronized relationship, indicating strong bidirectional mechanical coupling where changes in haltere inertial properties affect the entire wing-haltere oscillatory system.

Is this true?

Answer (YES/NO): NO